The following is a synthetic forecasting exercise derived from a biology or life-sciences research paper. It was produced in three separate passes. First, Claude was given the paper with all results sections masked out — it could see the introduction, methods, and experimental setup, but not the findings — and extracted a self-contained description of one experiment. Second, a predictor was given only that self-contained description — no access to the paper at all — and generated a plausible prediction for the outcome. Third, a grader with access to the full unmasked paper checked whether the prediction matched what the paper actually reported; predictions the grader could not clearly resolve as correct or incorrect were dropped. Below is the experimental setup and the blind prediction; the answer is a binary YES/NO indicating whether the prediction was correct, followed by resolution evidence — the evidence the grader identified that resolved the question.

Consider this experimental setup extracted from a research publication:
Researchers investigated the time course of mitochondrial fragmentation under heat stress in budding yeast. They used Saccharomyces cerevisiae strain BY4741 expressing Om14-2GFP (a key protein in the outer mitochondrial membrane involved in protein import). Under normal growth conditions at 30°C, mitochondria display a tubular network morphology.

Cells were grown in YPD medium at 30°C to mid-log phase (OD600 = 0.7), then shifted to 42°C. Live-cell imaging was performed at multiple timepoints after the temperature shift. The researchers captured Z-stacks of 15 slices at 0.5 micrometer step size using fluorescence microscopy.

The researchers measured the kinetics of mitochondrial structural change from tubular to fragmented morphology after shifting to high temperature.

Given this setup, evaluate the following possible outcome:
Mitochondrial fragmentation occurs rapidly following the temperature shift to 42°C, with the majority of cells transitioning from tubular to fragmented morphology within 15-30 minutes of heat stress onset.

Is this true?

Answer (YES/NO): YES